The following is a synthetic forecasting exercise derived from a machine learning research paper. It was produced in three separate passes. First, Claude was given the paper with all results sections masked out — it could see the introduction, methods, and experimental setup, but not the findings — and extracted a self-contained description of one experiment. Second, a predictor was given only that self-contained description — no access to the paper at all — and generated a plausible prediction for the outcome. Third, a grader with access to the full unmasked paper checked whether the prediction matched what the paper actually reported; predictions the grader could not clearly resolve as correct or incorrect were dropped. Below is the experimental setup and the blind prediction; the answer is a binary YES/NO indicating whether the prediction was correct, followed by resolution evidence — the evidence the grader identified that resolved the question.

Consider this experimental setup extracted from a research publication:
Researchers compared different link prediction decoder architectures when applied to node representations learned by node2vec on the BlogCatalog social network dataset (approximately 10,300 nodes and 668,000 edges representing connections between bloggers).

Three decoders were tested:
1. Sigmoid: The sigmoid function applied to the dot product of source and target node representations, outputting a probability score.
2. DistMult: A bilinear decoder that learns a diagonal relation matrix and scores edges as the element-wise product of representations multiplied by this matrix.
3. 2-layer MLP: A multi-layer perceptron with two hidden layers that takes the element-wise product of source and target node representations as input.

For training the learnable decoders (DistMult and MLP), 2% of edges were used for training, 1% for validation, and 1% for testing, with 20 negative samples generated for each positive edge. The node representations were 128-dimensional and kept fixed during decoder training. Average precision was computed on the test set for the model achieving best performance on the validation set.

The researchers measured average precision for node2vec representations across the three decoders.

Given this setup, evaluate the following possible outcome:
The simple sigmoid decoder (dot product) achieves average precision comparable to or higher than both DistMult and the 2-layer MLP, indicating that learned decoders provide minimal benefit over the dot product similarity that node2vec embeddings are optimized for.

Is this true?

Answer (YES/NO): YES